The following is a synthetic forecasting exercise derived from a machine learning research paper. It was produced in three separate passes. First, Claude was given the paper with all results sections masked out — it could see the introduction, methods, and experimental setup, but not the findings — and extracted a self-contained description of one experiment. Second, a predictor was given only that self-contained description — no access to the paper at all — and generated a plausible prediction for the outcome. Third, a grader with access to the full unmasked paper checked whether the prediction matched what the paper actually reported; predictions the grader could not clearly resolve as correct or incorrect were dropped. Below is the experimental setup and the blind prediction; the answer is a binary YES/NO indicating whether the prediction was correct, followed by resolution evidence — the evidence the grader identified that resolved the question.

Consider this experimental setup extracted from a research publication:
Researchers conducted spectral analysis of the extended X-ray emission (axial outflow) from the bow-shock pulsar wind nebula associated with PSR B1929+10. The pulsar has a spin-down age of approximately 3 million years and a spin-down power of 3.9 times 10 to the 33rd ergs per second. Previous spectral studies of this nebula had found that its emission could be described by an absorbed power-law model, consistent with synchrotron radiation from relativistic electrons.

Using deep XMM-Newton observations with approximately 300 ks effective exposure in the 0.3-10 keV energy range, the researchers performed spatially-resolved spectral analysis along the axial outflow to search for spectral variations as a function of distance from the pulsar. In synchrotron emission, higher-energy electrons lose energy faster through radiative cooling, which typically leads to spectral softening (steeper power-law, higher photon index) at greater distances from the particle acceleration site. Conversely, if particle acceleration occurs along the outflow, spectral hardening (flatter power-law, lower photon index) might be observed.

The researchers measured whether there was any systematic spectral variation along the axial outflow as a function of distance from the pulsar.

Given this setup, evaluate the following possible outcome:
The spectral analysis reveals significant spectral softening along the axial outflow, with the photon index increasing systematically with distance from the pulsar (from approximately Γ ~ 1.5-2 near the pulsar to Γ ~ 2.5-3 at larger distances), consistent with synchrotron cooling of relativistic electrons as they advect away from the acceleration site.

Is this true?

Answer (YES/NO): NO